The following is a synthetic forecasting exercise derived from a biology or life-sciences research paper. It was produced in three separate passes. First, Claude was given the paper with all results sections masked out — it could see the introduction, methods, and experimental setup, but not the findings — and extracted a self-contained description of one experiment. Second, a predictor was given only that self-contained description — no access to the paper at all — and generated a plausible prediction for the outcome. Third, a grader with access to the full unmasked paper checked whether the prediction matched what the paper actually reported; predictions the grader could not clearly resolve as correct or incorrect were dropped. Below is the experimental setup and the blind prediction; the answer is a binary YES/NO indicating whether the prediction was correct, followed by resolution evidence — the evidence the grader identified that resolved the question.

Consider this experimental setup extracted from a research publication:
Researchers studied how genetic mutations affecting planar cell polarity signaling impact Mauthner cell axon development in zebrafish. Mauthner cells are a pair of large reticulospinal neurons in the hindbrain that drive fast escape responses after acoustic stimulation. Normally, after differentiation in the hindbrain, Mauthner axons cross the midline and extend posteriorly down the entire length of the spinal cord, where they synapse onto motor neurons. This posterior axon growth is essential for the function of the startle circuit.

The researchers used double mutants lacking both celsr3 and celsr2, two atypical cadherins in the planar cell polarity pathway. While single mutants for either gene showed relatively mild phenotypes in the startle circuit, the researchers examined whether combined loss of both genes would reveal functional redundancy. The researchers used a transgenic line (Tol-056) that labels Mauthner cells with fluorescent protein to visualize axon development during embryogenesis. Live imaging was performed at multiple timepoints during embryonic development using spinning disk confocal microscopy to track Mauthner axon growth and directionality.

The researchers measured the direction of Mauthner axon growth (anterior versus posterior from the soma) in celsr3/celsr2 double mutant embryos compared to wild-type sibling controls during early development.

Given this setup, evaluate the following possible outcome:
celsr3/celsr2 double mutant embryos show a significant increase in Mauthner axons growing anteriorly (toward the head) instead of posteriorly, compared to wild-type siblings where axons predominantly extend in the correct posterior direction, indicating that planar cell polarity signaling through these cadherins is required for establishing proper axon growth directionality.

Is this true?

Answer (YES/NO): YES